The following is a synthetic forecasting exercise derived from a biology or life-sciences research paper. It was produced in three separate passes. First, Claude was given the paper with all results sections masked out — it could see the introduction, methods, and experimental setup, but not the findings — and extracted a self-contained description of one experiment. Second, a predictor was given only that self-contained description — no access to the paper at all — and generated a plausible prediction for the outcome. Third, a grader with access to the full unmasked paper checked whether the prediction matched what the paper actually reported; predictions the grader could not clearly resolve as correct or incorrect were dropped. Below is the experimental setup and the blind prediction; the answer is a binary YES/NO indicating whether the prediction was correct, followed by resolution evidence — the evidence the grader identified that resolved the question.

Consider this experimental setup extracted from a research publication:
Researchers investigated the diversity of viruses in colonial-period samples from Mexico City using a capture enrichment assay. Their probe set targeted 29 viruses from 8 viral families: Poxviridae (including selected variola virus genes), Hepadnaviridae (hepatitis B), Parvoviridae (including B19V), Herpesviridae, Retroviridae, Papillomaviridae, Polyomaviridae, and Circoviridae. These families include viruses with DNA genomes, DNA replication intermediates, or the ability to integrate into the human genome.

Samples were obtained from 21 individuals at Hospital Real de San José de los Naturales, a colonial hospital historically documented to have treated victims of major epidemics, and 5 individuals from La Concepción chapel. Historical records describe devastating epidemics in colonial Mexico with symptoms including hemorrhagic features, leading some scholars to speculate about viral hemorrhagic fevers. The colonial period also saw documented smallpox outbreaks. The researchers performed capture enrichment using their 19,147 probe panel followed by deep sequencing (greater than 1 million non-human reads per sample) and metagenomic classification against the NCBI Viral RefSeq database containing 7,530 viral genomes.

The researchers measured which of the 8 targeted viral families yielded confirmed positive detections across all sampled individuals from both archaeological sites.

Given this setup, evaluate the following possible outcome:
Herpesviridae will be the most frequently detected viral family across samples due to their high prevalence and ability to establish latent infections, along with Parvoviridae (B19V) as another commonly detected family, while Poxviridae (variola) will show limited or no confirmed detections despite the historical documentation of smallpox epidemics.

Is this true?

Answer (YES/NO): NO